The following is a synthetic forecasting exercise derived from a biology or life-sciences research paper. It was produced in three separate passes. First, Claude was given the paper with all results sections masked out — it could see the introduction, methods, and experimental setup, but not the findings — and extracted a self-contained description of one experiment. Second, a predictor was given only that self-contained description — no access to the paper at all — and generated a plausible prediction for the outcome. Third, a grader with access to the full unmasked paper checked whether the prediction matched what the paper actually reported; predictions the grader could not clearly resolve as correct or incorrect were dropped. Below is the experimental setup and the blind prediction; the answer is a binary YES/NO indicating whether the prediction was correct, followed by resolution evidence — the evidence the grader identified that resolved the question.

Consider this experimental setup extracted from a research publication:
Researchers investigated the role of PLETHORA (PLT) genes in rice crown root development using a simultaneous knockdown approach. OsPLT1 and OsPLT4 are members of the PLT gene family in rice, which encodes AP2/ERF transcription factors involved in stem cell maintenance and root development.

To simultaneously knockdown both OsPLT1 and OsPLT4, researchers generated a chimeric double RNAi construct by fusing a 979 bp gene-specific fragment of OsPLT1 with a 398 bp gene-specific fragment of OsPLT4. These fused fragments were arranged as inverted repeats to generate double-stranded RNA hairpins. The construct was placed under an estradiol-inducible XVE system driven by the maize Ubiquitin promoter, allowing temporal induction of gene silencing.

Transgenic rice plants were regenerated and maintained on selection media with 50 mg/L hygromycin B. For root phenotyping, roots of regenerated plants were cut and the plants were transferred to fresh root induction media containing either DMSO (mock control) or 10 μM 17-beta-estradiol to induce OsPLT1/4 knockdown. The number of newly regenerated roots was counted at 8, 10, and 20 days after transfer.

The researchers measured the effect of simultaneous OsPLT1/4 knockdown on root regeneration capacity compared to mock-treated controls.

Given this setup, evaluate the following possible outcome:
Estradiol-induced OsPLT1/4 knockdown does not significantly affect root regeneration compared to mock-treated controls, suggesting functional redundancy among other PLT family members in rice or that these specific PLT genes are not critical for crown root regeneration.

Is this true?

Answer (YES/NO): NO